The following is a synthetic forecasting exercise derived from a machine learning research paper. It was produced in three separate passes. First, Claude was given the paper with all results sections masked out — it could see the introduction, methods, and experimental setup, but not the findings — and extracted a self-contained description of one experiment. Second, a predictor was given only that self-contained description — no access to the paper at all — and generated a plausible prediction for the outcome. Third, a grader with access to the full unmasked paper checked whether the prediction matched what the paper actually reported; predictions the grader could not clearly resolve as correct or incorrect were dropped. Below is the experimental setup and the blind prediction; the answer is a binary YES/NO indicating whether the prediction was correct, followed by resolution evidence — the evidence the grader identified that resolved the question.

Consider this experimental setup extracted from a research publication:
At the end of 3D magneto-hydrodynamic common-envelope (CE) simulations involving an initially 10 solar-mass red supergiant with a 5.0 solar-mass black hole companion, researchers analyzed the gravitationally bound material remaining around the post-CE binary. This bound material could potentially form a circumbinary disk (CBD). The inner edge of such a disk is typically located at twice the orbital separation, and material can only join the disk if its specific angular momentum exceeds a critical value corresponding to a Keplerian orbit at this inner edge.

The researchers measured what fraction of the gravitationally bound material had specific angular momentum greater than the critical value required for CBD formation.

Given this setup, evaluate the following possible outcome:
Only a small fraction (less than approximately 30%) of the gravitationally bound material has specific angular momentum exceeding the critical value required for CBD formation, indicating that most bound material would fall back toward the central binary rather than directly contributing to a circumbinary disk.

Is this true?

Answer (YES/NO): NO